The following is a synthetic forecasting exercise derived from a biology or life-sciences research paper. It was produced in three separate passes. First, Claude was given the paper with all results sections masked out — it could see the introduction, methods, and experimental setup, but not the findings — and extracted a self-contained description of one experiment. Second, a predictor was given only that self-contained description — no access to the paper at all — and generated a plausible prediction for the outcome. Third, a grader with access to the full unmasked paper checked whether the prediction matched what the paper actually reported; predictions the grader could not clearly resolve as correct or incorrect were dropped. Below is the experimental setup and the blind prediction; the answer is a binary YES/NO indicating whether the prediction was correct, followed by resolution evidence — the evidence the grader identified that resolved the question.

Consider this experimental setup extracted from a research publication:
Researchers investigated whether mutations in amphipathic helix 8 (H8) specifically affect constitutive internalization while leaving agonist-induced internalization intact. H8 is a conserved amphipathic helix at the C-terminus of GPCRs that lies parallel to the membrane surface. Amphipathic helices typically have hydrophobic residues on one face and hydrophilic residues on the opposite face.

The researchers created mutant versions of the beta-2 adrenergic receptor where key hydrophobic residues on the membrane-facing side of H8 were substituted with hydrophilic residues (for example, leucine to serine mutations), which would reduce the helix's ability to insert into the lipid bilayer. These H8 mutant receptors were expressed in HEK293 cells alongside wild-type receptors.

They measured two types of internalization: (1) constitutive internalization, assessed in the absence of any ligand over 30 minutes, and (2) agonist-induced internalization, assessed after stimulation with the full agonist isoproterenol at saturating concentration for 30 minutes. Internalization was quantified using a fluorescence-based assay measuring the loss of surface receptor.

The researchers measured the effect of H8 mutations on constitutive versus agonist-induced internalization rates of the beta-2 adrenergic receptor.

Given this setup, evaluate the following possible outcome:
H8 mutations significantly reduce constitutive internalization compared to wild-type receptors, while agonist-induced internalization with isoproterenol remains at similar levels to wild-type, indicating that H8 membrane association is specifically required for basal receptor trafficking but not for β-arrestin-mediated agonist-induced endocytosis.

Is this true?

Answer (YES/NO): YES